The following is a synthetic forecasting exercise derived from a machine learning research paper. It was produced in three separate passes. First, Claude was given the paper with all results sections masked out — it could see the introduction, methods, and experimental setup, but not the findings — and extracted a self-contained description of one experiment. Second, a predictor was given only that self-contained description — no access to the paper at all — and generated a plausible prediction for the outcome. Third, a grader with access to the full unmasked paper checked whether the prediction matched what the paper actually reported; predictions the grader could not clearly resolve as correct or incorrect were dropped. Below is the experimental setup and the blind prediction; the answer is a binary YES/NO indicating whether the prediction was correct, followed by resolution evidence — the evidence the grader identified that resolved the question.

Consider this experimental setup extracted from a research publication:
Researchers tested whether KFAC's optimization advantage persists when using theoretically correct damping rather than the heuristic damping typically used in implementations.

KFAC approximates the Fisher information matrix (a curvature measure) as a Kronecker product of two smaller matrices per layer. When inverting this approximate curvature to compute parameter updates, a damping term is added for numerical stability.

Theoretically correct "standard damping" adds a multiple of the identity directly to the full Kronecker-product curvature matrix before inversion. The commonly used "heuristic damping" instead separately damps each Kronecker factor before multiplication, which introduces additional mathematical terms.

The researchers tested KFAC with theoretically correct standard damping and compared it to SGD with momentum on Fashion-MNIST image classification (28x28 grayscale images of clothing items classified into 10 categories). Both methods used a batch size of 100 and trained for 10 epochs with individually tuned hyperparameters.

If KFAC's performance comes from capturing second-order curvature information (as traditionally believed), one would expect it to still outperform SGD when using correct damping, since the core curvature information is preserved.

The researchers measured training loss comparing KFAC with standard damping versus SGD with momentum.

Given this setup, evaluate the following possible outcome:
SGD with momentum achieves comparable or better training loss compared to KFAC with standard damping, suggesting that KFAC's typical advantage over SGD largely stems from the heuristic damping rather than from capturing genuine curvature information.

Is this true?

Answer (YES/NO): YES